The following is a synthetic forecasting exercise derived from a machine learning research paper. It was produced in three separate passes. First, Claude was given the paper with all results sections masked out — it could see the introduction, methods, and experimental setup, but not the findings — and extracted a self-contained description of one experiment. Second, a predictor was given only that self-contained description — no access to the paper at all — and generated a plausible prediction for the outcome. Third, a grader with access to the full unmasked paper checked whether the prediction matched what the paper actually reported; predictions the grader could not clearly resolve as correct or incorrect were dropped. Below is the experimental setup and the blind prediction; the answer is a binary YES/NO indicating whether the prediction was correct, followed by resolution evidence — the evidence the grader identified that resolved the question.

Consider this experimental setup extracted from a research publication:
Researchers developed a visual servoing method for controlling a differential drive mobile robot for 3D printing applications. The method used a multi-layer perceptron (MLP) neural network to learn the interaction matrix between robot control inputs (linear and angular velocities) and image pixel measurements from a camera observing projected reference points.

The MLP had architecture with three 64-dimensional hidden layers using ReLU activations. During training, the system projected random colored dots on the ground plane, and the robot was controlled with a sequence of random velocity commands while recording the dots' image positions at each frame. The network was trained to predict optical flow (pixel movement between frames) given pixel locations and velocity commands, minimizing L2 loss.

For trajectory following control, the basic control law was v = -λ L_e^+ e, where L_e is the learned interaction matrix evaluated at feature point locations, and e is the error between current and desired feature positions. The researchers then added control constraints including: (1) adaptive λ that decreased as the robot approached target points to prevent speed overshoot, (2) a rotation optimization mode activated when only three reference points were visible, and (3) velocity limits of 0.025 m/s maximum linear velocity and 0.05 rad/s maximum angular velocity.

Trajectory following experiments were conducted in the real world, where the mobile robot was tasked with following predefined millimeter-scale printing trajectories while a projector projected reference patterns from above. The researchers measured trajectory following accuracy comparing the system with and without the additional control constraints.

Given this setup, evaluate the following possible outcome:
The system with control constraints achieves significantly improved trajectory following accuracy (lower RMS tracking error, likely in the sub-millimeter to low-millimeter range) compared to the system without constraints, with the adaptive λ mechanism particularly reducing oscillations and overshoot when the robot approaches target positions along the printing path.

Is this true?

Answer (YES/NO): YES